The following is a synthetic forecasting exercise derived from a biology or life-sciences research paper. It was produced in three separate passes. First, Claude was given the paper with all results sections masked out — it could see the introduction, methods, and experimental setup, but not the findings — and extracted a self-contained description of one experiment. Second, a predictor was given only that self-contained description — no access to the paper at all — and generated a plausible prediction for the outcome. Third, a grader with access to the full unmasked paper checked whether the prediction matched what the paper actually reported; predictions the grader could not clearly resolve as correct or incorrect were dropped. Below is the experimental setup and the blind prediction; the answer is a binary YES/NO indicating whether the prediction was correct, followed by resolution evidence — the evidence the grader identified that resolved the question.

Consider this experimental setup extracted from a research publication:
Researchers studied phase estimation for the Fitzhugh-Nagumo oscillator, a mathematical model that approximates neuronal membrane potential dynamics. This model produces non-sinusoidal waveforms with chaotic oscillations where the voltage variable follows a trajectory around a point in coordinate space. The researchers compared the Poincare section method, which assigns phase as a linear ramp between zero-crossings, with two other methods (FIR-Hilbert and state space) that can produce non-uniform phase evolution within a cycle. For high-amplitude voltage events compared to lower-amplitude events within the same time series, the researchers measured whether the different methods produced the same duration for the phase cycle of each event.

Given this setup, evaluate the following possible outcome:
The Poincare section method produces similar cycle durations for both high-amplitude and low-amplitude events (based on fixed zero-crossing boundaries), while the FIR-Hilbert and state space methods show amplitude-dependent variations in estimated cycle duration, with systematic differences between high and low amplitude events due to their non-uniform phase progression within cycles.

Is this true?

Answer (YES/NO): NO